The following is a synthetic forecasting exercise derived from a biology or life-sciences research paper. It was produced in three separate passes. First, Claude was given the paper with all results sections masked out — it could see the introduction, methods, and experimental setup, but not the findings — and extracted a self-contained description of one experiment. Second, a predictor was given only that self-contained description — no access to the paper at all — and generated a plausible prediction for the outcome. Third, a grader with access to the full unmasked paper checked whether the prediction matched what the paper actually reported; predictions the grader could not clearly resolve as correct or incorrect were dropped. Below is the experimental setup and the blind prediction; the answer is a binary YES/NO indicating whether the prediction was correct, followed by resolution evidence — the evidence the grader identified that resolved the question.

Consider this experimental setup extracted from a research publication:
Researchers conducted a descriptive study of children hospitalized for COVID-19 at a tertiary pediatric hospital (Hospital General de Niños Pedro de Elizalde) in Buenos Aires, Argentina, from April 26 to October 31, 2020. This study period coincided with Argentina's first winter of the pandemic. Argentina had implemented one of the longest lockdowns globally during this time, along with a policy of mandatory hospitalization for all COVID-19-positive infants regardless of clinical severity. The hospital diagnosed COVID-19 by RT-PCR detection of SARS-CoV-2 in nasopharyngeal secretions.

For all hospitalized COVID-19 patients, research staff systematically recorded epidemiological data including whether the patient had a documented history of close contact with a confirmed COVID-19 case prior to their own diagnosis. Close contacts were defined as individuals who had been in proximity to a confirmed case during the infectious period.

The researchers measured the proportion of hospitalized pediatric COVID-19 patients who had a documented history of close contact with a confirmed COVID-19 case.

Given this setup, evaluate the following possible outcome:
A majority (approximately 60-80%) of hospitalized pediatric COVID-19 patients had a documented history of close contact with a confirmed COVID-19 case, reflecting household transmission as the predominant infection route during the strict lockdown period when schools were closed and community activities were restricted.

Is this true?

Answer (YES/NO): NO